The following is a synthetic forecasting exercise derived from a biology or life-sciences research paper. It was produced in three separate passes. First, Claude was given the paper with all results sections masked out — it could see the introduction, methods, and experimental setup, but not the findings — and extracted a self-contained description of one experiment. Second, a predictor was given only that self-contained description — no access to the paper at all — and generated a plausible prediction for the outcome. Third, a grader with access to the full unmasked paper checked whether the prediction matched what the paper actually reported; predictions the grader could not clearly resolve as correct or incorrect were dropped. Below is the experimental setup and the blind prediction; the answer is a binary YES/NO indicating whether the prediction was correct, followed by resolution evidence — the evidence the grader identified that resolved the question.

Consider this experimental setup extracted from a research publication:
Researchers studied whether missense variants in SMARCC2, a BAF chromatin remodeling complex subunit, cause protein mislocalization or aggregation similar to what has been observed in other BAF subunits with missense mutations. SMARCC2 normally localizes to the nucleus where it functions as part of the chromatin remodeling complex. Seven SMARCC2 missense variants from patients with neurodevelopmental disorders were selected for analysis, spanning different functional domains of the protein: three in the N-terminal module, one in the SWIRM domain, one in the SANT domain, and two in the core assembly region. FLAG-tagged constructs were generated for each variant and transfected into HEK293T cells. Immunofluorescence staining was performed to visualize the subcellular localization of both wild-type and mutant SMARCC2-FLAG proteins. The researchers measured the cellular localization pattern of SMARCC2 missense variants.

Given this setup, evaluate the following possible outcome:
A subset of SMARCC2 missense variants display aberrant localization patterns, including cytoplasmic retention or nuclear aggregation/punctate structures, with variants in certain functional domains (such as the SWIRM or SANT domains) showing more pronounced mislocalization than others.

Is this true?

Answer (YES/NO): NO